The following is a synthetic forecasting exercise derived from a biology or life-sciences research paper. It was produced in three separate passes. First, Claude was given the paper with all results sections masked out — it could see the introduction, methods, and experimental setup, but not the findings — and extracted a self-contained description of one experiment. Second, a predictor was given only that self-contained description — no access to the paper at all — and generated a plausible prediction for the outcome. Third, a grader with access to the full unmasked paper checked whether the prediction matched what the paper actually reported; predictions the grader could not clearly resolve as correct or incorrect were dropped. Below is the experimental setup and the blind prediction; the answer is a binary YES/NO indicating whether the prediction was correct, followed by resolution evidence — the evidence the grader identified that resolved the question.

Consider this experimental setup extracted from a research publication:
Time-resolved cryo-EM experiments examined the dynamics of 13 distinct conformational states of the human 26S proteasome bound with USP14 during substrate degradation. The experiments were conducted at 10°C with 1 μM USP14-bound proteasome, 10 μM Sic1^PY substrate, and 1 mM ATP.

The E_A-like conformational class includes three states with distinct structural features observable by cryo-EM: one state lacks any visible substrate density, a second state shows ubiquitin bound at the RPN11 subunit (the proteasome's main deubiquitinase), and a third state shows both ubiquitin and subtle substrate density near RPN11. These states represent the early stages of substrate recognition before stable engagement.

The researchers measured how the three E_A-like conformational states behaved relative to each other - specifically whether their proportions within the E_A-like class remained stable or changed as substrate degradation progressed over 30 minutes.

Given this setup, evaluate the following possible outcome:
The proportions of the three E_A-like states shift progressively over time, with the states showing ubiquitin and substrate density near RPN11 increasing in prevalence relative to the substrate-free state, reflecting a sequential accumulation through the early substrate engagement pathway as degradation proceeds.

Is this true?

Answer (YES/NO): NO